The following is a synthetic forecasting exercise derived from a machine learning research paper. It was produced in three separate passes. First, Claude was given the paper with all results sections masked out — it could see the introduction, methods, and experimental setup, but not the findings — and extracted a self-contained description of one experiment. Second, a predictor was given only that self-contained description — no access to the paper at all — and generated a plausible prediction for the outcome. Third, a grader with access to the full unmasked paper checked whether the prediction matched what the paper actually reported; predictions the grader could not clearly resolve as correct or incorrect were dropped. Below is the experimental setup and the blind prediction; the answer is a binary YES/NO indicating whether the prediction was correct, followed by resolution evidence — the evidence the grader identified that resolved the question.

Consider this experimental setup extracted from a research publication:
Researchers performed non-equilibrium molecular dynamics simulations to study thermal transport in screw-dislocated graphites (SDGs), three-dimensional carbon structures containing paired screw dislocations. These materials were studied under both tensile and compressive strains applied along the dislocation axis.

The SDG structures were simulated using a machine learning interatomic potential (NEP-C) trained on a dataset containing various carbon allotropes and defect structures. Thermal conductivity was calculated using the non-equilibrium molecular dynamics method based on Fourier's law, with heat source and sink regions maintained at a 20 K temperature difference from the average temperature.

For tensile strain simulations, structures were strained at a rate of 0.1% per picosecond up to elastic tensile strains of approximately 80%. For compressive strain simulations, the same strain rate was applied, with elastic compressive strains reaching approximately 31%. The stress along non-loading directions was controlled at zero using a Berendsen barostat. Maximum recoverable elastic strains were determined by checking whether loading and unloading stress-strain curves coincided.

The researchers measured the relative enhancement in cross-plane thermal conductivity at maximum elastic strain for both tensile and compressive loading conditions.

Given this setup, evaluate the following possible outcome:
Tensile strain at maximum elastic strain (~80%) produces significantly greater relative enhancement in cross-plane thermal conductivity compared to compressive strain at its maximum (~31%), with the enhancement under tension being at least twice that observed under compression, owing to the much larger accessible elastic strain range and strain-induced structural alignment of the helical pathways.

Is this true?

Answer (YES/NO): NO